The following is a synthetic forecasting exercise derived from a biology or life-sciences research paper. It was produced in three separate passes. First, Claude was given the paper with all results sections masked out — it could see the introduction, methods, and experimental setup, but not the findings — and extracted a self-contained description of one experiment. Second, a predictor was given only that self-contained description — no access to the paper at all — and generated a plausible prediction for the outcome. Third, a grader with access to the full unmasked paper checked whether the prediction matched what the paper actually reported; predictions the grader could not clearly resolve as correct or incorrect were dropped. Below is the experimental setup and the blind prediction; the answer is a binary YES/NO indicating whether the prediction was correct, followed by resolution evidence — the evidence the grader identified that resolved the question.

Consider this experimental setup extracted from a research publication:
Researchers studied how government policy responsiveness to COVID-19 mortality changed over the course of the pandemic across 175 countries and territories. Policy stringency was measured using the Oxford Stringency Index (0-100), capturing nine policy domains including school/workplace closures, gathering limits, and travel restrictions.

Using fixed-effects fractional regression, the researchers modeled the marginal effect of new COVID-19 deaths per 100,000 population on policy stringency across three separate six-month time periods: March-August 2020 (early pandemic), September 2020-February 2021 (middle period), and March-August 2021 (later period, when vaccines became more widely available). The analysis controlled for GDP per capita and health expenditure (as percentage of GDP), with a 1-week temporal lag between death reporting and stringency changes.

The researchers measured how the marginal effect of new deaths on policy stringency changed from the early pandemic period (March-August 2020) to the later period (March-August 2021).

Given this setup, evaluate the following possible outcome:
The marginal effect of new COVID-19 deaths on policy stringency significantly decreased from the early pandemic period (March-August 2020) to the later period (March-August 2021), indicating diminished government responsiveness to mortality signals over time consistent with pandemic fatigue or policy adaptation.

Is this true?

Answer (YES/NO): YES